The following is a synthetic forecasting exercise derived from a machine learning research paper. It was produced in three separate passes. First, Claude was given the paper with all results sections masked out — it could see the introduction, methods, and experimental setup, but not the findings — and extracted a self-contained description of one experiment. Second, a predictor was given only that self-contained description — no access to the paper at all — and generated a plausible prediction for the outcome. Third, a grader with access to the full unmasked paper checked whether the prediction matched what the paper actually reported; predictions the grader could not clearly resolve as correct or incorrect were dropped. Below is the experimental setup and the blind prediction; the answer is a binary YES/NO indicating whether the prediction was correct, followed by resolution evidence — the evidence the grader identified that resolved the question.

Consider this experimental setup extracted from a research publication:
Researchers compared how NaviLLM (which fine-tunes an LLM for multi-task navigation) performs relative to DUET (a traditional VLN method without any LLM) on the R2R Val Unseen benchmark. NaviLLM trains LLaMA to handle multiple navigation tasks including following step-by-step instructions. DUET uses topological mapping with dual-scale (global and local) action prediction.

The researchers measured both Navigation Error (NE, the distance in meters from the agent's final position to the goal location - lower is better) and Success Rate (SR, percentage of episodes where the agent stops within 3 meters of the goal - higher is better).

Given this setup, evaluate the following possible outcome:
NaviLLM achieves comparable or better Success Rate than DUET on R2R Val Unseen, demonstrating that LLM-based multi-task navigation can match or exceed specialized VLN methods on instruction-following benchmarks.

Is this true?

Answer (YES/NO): NO